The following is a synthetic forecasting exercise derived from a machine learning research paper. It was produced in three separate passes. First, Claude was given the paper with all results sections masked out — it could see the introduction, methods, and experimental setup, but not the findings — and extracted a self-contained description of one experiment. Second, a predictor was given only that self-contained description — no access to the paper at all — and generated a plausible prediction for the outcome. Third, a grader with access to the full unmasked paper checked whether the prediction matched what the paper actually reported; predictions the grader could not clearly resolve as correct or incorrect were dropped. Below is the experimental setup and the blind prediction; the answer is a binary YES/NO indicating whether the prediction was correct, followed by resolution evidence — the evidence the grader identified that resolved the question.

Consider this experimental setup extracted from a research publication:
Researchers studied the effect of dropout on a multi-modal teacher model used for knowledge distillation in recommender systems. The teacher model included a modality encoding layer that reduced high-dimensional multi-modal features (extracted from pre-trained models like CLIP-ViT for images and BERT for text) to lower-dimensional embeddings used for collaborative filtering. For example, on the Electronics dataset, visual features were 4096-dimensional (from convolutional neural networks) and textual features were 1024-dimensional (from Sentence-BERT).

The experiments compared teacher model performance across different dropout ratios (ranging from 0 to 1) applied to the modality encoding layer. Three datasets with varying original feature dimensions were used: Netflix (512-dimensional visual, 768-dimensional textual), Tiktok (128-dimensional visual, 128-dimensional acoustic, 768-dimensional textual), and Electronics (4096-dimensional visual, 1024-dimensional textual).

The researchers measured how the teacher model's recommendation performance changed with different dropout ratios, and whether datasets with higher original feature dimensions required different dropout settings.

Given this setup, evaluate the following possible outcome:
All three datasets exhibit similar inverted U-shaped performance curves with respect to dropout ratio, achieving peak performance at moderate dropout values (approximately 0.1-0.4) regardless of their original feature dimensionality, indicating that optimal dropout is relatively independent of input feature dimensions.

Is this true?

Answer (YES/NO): NO